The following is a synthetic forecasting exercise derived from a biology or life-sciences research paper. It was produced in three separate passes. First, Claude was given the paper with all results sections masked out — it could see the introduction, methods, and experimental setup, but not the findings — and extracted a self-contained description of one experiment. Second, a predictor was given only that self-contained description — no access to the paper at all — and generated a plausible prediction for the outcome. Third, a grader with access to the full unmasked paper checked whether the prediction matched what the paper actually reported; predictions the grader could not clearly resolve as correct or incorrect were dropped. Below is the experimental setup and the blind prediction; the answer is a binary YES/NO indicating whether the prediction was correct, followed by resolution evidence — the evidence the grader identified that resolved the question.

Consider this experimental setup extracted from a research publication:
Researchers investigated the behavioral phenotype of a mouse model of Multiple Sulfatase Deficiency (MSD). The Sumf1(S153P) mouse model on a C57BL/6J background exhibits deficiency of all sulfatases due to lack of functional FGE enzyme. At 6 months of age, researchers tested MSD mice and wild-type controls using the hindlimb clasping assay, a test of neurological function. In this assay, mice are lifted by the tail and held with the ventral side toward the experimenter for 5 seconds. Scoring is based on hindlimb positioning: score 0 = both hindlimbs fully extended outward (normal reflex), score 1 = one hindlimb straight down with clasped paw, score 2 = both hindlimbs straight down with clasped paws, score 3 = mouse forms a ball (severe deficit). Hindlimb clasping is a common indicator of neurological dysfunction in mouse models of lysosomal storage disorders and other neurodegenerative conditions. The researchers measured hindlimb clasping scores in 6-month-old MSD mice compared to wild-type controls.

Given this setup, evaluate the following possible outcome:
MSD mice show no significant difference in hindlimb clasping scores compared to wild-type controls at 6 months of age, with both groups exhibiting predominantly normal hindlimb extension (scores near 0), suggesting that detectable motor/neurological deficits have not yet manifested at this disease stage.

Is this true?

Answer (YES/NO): NO